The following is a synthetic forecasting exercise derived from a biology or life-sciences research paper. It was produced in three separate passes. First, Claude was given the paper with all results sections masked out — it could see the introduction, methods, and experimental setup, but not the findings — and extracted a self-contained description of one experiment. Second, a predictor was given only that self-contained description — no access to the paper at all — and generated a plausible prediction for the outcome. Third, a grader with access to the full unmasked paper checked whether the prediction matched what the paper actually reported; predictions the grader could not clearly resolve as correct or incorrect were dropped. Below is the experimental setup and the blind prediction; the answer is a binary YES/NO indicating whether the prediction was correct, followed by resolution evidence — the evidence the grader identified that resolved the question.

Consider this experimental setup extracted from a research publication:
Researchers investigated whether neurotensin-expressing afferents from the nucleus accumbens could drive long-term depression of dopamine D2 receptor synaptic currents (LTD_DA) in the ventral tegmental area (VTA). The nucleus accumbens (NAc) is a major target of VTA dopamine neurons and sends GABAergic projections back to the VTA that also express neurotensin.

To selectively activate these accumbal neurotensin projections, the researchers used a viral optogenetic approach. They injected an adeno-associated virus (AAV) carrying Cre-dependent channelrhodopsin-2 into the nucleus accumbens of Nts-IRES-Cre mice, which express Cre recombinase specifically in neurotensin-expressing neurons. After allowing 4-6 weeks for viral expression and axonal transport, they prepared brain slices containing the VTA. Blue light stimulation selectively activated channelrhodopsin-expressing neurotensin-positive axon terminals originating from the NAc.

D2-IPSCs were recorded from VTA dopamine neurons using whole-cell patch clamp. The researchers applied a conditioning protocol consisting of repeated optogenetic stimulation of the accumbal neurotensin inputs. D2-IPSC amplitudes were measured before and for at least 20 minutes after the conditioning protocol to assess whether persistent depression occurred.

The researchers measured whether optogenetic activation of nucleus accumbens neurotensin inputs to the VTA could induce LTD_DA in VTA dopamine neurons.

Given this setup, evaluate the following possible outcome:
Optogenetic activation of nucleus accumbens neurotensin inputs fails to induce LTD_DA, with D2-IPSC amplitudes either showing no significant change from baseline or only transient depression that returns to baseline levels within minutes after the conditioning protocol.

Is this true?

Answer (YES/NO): YES